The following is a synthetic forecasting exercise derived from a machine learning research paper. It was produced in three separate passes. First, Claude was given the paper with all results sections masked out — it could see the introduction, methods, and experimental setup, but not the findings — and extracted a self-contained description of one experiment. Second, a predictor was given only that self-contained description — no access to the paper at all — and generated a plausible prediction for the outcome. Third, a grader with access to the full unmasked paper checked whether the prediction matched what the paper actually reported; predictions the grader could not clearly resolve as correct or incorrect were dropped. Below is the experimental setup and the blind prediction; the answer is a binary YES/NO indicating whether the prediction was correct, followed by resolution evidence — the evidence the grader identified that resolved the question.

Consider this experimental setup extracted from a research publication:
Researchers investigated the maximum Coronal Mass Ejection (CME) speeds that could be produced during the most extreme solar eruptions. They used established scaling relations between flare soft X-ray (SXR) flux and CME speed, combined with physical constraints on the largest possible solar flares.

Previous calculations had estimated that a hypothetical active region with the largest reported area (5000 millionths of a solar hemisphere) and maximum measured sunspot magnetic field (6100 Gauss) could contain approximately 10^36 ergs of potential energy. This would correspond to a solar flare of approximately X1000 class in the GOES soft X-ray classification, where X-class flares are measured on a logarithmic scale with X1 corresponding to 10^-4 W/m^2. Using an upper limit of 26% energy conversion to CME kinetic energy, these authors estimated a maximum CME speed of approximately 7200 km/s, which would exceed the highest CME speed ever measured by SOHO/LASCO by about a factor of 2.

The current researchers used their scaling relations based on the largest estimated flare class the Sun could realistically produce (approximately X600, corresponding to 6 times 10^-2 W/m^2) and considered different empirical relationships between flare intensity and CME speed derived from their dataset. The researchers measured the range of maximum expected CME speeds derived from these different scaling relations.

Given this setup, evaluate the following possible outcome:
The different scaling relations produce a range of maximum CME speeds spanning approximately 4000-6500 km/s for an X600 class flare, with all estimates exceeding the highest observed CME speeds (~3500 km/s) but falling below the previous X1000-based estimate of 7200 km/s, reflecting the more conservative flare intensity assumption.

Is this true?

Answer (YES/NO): NO